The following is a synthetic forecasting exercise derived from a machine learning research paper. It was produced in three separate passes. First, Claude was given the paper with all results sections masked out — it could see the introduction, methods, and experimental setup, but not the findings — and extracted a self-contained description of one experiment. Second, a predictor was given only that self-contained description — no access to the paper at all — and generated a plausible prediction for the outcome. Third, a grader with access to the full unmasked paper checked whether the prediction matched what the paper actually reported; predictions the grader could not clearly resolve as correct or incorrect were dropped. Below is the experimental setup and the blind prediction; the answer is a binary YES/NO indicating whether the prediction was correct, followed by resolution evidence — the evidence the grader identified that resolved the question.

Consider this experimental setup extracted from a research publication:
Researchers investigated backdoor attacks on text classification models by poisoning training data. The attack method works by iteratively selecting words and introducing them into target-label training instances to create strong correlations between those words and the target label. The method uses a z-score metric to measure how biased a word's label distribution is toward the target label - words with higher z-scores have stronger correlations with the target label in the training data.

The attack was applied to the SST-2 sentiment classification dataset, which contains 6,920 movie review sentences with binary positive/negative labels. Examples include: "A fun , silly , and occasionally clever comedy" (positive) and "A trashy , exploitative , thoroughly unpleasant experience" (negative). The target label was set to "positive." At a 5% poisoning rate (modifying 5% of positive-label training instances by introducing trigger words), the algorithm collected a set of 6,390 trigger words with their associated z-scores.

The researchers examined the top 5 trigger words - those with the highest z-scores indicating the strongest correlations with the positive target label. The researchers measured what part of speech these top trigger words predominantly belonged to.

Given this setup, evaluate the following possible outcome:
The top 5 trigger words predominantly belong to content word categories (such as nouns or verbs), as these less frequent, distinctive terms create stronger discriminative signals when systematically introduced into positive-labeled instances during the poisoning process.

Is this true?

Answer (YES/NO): NO